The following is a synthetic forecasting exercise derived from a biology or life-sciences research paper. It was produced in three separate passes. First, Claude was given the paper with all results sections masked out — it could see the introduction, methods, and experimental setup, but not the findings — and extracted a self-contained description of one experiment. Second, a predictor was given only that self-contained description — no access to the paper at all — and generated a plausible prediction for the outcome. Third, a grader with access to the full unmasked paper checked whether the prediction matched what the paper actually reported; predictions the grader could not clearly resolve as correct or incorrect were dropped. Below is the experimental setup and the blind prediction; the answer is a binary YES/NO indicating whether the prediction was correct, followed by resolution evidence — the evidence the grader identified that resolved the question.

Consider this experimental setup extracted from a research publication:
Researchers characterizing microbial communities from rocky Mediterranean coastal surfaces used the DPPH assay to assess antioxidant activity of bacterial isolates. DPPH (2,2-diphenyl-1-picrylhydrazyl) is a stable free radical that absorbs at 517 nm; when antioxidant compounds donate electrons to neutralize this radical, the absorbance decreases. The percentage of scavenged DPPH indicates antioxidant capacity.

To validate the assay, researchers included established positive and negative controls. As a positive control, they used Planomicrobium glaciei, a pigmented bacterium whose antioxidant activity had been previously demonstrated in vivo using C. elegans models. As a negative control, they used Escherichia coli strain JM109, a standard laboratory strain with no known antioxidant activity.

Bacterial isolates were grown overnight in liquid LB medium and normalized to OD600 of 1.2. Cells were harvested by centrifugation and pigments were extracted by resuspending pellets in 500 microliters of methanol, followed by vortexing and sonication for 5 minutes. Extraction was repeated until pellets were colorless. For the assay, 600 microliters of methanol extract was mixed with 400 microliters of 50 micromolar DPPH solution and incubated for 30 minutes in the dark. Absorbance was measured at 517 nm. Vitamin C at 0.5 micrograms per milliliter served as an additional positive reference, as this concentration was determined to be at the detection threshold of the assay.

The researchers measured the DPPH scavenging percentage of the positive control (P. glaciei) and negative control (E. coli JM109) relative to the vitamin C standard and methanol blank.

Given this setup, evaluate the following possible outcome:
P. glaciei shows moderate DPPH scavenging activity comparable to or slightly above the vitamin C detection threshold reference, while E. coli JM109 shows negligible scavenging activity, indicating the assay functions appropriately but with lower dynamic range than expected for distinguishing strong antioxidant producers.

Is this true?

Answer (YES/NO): NO